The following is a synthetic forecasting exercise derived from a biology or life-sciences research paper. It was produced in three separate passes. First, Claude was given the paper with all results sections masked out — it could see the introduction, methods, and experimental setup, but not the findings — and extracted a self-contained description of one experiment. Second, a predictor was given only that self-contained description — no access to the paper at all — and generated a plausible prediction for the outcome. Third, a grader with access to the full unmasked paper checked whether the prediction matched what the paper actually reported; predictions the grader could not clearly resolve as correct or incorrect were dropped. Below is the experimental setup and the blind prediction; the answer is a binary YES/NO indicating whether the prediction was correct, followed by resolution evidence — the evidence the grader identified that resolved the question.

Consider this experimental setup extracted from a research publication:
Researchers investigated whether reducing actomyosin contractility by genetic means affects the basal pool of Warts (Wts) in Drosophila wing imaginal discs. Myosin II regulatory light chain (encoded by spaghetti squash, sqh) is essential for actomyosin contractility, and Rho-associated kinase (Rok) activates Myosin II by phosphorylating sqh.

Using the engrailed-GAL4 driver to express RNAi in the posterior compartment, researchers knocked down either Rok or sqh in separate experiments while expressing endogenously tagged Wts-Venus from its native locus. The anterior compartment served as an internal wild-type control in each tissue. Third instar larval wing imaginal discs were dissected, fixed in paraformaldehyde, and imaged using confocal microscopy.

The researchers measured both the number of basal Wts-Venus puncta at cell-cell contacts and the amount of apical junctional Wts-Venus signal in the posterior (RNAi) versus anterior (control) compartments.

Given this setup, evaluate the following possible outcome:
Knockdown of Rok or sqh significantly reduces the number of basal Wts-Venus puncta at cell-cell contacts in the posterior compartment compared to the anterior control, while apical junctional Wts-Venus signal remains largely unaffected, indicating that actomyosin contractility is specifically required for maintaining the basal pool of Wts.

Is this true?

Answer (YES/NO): NO